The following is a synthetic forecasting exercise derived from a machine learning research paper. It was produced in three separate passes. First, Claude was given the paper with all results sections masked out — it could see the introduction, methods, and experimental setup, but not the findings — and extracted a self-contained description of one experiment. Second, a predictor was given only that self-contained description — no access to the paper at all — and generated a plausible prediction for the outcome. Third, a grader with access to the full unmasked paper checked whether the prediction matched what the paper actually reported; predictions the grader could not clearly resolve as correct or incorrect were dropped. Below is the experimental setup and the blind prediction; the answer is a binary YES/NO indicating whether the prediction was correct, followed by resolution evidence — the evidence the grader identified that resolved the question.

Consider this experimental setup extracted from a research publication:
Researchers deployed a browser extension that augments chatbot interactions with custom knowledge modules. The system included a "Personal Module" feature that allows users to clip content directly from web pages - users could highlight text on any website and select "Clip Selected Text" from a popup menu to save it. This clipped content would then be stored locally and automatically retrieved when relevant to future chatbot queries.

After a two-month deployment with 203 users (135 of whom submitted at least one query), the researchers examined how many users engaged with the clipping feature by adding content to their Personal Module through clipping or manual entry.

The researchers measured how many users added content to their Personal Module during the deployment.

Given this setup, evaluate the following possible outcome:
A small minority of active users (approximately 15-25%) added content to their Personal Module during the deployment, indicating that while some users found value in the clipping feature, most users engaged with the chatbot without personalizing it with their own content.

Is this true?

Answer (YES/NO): NO